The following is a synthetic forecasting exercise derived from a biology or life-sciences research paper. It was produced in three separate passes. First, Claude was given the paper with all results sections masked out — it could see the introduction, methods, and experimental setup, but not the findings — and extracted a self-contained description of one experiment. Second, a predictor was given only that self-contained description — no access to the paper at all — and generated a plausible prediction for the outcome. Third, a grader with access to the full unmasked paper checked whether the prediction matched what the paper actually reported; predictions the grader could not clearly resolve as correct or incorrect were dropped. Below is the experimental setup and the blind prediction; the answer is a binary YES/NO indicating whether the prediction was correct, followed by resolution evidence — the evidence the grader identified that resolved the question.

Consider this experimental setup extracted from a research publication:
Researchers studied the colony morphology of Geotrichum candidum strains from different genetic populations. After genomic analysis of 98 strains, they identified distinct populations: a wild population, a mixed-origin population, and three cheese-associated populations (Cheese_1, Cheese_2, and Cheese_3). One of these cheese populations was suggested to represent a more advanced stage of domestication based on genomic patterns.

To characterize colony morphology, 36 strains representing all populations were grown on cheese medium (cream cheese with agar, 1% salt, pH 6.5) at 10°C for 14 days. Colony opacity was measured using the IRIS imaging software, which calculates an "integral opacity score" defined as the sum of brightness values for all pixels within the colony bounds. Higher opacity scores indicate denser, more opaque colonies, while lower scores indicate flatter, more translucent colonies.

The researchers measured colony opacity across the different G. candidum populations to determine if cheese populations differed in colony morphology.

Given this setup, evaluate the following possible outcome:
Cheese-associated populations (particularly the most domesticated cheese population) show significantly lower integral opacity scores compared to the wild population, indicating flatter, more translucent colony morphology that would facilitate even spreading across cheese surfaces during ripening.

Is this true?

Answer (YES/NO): NO